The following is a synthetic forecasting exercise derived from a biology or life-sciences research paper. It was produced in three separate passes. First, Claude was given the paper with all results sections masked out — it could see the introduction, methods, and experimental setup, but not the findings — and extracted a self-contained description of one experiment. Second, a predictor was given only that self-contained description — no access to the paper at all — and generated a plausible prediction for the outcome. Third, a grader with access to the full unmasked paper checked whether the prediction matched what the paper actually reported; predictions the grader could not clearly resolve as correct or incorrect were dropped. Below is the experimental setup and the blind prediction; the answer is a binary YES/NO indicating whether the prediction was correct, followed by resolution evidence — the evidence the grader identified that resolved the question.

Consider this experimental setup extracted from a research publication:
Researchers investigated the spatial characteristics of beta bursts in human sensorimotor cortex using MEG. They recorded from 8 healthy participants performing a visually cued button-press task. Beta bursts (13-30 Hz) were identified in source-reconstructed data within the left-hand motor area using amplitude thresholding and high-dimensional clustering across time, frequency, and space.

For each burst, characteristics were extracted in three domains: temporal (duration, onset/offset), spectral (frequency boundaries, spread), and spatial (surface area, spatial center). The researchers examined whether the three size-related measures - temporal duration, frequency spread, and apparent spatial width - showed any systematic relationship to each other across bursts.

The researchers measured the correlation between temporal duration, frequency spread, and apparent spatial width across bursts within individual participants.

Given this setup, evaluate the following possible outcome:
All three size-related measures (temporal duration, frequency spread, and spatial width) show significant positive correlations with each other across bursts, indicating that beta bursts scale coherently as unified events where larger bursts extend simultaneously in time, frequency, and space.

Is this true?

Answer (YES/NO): YES